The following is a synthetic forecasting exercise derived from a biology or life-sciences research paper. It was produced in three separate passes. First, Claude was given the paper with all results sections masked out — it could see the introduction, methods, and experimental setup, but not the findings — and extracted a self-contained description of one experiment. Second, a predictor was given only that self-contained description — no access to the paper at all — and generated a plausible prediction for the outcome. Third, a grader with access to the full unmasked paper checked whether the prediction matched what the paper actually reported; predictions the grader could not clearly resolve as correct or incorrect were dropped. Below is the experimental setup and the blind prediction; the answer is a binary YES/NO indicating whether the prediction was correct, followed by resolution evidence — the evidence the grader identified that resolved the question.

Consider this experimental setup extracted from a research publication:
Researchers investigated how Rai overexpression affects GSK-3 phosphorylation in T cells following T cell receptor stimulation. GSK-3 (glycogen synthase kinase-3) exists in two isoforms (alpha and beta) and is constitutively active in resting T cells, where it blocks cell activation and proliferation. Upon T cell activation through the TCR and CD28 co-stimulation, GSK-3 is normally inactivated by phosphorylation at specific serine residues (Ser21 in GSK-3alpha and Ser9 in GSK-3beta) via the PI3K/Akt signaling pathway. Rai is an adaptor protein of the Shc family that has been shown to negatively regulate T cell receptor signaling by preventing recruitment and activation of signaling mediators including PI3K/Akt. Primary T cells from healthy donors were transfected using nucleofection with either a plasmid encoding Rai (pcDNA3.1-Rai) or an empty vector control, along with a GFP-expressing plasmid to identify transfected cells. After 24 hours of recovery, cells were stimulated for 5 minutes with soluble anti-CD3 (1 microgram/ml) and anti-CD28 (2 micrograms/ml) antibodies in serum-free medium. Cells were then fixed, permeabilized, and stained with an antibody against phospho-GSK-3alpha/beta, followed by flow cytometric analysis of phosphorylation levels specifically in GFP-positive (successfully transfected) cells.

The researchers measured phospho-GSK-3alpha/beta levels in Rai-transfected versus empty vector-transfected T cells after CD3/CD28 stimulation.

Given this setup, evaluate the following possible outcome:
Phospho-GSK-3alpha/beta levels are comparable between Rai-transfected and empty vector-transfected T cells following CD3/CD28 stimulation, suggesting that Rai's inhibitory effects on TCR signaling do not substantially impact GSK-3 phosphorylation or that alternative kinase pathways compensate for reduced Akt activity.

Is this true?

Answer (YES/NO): NO